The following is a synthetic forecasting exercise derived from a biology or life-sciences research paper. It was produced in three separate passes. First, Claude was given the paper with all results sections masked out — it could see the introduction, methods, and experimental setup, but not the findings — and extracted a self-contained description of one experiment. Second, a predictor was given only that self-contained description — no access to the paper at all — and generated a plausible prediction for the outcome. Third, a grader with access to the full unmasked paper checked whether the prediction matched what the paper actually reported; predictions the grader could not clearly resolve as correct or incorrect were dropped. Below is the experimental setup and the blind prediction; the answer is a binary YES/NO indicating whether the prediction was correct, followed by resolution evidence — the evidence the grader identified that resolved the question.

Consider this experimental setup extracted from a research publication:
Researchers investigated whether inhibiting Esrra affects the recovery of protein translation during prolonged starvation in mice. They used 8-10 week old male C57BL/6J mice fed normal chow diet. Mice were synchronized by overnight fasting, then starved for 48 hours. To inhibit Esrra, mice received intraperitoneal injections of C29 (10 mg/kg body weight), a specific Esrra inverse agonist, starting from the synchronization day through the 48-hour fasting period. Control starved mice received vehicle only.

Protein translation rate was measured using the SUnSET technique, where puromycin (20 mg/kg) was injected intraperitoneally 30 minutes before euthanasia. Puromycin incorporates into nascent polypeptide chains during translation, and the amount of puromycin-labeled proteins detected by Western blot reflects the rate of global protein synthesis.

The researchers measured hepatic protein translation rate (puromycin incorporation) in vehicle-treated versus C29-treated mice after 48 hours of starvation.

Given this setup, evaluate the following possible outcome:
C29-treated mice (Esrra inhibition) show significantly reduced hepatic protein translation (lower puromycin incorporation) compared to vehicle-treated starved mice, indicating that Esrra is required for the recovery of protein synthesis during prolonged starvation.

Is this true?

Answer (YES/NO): YES